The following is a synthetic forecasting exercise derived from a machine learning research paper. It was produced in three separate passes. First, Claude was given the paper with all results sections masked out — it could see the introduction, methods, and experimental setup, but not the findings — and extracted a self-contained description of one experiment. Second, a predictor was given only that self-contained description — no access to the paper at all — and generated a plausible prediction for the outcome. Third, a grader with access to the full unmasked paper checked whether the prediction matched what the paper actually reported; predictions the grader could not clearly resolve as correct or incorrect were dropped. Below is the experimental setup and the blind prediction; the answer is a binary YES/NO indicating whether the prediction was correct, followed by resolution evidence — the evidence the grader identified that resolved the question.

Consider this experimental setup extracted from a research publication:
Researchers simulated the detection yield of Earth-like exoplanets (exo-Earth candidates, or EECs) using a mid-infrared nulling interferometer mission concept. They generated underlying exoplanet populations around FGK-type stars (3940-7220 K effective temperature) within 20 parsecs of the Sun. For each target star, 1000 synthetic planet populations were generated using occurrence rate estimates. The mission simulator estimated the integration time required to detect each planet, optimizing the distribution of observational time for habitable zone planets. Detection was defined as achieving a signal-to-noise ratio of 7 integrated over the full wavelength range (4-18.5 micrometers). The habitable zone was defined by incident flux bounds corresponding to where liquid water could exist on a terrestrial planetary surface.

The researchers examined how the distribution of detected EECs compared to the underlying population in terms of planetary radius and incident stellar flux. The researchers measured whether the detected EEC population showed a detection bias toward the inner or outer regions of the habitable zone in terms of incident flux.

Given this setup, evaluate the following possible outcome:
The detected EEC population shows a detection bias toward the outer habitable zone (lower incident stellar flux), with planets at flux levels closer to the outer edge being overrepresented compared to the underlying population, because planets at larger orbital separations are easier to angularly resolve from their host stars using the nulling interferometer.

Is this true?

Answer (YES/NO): NO